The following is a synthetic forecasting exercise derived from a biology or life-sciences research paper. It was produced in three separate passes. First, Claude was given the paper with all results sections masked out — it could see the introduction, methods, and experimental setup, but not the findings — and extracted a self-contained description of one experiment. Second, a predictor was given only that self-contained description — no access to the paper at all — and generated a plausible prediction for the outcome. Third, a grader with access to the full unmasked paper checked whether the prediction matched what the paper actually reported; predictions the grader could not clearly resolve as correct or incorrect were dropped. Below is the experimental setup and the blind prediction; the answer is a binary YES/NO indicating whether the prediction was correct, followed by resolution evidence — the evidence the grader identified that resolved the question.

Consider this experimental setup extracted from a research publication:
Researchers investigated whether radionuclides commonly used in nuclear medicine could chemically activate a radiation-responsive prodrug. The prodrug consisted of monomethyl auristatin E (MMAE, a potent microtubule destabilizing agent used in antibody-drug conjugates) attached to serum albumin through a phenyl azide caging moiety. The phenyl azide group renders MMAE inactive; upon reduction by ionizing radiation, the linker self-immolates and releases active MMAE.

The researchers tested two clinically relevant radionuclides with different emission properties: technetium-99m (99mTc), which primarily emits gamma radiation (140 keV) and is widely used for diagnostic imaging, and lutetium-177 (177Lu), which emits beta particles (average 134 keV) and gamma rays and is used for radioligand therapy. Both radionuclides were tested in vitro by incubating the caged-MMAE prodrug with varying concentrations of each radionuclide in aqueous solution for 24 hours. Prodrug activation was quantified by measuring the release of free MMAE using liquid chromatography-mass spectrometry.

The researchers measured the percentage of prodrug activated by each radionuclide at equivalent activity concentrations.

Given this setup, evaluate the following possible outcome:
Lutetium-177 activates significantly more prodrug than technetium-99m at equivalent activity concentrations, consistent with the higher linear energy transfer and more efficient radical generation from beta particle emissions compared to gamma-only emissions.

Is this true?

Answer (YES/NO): NO